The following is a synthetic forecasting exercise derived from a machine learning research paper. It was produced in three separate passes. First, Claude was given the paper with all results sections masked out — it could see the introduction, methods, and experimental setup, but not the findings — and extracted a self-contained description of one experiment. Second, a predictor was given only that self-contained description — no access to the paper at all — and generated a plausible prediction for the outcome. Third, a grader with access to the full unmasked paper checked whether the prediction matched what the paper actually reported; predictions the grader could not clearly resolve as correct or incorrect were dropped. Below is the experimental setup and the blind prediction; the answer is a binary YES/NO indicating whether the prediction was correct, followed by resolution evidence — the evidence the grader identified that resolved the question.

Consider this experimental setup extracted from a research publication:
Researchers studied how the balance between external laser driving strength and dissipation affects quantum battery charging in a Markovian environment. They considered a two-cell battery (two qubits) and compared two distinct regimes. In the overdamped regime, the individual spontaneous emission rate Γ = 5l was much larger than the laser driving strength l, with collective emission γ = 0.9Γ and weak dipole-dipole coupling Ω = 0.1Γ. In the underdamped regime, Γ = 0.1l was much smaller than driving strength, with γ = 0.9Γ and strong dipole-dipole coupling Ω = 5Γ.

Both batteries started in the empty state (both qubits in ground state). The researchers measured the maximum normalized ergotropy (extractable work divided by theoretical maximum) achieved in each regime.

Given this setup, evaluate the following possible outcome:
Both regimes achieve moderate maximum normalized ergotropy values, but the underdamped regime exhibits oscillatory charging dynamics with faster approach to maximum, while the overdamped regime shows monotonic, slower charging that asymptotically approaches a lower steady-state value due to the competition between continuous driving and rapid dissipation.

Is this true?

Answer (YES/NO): NO